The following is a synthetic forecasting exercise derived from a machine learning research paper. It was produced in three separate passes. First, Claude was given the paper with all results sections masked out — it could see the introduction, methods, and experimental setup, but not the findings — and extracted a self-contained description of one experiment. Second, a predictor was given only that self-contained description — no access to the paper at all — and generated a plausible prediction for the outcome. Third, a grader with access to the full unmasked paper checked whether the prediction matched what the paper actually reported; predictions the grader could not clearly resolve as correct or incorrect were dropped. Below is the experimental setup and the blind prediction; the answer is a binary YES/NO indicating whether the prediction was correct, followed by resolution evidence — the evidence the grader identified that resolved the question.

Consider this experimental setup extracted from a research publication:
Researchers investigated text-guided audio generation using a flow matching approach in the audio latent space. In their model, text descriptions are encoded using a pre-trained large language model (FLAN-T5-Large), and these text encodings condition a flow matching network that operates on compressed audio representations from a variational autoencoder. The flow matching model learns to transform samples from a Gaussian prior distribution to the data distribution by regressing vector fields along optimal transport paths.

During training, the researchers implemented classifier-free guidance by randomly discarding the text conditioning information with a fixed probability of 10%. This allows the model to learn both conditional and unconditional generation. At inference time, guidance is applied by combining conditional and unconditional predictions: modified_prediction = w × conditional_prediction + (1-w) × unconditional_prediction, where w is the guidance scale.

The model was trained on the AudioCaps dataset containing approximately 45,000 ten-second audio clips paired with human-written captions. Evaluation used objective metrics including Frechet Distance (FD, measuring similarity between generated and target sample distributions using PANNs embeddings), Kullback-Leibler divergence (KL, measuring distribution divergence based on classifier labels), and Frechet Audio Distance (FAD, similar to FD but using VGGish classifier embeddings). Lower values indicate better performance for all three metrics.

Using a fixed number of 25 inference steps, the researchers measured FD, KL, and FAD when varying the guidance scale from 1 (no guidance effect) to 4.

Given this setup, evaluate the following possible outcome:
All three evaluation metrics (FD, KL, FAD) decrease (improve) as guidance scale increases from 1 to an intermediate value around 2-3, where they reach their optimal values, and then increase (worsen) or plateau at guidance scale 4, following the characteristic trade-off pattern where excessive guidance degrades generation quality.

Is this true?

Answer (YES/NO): YES